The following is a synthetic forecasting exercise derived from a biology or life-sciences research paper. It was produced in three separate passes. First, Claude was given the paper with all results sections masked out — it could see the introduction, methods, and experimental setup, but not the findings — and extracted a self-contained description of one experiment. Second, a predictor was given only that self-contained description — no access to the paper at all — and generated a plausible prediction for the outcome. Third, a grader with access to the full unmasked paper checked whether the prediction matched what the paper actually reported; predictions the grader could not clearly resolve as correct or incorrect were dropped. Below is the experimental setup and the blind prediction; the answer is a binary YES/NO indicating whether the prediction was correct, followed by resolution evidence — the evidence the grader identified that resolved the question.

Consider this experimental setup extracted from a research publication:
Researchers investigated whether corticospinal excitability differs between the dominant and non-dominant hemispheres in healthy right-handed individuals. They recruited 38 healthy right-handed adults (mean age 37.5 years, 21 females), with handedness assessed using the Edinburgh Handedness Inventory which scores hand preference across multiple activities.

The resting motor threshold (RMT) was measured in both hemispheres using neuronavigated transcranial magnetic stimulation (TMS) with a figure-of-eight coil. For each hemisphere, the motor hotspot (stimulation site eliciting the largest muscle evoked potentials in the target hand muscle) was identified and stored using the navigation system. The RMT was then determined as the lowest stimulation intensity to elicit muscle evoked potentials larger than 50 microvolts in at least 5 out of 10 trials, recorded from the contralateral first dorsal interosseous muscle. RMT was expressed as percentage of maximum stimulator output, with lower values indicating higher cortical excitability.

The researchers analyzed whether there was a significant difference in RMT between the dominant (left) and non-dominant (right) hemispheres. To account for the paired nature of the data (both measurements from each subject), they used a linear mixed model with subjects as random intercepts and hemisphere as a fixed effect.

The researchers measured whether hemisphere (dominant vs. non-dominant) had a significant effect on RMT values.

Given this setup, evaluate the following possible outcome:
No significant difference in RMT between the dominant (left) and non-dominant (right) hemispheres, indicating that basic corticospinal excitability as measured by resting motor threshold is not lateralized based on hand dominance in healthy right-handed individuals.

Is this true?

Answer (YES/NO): YES